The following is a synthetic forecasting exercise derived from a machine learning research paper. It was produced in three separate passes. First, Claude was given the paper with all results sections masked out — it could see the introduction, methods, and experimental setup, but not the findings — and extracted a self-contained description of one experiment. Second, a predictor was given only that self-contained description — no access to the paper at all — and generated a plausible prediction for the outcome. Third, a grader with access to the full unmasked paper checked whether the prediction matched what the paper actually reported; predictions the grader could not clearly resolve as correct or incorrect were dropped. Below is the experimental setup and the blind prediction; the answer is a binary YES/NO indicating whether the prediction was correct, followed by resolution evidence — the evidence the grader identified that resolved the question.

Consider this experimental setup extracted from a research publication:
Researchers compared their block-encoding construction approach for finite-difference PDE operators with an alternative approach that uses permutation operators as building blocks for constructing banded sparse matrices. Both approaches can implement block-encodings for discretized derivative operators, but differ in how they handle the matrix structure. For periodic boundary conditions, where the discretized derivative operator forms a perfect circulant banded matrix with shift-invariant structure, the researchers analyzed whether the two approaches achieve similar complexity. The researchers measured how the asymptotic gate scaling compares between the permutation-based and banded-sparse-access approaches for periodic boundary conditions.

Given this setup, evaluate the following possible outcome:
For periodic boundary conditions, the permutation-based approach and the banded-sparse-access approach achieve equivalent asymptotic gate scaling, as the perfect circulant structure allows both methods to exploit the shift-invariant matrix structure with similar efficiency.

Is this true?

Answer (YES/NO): YES